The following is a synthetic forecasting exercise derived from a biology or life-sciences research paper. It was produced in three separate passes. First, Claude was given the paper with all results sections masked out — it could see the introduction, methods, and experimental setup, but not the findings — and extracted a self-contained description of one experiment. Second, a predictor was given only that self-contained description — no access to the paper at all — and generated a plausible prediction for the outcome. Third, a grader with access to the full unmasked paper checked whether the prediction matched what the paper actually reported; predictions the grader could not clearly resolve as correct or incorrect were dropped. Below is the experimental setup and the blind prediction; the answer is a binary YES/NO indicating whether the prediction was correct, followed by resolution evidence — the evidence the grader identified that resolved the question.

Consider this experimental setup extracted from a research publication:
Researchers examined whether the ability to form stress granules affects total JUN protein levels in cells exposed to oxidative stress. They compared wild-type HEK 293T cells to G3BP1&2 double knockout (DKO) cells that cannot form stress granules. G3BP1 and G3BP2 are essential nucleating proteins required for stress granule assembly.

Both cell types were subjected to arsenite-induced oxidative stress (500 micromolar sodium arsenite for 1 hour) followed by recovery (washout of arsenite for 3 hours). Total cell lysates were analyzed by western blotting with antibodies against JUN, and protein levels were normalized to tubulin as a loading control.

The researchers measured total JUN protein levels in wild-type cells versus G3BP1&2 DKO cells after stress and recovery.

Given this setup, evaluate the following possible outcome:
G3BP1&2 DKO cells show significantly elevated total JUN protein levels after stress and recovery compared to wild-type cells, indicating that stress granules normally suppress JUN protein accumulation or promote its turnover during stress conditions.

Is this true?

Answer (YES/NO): NO